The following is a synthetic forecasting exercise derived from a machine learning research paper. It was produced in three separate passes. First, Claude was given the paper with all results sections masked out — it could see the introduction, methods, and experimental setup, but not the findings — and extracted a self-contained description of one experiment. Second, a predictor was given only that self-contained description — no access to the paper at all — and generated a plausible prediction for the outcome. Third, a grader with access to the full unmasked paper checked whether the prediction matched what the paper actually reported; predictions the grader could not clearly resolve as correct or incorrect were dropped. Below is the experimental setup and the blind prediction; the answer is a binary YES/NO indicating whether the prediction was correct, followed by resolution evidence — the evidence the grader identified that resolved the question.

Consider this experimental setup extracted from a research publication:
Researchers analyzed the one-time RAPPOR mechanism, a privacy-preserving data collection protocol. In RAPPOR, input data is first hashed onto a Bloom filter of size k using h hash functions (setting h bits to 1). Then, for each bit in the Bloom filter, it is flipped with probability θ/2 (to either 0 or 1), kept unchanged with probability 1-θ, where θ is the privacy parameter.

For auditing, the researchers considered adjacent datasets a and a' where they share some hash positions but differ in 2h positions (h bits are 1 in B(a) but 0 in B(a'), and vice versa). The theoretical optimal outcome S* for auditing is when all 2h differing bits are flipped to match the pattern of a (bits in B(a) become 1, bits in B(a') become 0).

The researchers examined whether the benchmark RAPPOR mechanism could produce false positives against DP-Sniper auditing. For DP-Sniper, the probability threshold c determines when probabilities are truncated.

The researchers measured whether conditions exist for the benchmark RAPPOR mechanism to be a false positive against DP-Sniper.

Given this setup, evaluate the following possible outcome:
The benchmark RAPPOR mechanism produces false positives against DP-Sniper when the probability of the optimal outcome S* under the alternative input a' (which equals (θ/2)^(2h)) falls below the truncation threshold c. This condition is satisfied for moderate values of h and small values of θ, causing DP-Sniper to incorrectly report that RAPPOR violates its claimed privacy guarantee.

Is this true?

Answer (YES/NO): NO